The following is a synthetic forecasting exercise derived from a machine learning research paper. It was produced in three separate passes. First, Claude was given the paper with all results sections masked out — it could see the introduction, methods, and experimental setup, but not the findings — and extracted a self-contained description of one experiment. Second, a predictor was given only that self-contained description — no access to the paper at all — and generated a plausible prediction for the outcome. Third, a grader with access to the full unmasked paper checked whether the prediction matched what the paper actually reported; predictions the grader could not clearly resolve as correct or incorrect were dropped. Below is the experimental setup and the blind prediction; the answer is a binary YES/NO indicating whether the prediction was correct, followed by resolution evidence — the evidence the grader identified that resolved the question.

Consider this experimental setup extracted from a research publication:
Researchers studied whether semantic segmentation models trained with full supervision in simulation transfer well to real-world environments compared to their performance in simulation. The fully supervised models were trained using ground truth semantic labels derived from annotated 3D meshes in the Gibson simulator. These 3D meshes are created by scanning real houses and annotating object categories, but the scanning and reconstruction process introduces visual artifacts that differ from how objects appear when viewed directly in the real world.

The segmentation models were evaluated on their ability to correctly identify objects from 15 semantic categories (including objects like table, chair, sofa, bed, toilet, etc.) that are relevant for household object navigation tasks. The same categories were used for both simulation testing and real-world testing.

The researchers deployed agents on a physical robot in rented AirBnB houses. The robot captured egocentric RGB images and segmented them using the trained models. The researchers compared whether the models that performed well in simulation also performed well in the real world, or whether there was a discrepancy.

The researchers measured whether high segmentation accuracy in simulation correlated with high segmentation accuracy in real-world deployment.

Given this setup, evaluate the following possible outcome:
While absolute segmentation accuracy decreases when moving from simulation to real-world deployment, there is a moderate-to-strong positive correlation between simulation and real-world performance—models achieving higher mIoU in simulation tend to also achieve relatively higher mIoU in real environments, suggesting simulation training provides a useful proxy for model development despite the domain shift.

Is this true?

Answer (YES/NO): NO